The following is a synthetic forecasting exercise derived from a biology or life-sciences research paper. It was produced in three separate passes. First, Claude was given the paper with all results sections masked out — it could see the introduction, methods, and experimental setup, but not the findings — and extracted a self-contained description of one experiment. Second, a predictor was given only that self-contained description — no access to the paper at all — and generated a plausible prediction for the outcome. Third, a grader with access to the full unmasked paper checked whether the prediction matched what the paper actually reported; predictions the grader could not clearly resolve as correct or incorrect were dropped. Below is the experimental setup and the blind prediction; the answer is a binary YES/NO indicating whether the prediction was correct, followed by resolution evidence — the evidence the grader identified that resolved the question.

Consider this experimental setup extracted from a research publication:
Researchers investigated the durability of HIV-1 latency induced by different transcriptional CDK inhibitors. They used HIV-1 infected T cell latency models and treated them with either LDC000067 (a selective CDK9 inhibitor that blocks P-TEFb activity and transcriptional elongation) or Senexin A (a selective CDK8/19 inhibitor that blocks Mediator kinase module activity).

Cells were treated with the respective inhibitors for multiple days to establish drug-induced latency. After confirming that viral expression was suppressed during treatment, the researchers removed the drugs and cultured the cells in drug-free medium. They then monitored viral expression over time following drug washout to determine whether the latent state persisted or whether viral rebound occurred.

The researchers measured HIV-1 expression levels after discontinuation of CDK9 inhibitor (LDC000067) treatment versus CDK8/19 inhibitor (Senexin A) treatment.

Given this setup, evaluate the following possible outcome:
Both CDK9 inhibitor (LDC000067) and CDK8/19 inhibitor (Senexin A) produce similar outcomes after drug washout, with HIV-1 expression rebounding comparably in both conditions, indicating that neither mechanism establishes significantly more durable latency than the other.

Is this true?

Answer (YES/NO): NO